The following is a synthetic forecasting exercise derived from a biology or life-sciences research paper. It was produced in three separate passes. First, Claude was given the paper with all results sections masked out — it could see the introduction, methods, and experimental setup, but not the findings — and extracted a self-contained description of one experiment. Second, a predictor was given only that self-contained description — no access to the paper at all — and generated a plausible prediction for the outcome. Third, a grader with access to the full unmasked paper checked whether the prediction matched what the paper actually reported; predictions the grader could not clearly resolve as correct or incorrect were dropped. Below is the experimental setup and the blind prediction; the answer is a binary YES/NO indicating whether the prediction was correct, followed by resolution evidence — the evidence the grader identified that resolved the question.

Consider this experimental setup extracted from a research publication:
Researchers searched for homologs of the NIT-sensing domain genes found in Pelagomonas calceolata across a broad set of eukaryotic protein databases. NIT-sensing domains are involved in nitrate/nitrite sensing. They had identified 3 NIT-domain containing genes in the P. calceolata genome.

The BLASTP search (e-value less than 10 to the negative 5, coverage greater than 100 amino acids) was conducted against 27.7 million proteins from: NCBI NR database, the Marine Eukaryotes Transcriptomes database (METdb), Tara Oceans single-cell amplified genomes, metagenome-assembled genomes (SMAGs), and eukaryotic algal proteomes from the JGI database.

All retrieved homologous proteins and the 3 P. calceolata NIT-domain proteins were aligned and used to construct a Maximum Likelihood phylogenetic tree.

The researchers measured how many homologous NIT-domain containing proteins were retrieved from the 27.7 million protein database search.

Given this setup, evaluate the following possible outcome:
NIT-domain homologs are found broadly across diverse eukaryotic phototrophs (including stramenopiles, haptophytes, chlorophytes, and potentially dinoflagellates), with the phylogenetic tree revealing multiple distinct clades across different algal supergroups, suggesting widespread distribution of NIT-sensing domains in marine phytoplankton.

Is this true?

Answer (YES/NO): NO